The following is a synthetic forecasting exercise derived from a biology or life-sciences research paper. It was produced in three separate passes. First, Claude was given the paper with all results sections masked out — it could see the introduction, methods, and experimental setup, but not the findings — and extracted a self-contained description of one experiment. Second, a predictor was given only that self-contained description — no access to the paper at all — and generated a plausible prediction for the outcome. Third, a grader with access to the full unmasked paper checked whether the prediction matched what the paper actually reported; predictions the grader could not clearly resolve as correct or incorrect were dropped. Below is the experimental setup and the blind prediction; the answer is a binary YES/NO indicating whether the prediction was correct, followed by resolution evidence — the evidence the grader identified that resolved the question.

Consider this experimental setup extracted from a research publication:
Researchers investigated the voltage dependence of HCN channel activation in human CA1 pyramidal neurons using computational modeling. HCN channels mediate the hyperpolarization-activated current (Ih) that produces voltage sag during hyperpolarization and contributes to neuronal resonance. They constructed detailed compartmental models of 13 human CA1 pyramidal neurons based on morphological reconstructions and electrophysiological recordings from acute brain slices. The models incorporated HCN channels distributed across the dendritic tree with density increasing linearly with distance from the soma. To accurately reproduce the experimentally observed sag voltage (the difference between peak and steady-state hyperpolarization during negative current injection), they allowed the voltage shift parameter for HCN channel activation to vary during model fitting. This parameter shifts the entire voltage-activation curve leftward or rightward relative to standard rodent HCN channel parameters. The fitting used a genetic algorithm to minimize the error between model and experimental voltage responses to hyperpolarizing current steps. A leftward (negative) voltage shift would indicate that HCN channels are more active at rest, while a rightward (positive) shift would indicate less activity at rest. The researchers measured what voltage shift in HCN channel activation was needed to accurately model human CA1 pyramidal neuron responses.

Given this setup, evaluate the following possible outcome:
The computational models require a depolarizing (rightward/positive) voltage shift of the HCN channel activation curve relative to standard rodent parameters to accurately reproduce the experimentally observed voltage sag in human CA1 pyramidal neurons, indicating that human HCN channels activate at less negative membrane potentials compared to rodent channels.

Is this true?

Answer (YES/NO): NO